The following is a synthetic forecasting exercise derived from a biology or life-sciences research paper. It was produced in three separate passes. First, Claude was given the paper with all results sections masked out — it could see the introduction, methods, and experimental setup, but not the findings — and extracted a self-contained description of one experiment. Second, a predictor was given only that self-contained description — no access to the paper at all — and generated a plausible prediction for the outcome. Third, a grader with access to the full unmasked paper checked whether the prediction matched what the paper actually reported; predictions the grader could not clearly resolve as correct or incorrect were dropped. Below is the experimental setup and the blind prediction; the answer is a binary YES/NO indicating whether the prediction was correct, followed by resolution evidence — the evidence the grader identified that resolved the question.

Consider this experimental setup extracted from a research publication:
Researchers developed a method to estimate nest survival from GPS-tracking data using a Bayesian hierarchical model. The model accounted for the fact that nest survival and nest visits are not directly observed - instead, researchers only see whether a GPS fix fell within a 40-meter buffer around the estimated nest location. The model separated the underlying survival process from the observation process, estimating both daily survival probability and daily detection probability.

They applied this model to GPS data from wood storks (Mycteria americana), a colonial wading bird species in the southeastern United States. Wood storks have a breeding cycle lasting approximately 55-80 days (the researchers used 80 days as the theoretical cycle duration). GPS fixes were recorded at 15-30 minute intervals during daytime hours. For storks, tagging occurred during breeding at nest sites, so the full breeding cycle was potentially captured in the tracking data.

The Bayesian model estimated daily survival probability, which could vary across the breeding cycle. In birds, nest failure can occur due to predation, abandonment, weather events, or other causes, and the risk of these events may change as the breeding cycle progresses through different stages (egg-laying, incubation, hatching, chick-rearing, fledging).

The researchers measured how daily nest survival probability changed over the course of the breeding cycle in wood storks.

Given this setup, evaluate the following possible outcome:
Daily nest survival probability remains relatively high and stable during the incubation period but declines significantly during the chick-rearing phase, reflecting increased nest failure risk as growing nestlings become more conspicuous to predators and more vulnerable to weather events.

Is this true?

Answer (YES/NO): NO